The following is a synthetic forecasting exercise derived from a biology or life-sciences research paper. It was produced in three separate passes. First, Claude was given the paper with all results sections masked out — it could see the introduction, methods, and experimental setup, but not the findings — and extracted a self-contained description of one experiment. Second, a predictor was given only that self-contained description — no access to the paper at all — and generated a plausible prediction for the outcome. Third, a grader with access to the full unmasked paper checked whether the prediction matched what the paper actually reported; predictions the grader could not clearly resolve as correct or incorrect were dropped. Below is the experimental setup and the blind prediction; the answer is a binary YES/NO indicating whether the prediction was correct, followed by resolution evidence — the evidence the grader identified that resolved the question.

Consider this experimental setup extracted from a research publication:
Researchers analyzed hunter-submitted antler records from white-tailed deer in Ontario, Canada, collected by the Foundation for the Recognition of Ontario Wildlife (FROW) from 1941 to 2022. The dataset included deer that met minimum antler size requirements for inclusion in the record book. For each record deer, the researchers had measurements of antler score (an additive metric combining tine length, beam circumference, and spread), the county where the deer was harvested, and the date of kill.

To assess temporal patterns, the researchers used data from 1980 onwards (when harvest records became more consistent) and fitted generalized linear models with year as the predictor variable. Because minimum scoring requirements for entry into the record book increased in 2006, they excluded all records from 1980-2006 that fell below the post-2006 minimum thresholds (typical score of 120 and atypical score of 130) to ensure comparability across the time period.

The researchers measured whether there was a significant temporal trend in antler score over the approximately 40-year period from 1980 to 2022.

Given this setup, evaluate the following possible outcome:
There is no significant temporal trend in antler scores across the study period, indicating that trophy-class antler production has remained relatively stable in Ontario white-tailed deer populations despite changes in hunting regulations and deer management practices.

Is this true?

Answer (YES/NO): YES